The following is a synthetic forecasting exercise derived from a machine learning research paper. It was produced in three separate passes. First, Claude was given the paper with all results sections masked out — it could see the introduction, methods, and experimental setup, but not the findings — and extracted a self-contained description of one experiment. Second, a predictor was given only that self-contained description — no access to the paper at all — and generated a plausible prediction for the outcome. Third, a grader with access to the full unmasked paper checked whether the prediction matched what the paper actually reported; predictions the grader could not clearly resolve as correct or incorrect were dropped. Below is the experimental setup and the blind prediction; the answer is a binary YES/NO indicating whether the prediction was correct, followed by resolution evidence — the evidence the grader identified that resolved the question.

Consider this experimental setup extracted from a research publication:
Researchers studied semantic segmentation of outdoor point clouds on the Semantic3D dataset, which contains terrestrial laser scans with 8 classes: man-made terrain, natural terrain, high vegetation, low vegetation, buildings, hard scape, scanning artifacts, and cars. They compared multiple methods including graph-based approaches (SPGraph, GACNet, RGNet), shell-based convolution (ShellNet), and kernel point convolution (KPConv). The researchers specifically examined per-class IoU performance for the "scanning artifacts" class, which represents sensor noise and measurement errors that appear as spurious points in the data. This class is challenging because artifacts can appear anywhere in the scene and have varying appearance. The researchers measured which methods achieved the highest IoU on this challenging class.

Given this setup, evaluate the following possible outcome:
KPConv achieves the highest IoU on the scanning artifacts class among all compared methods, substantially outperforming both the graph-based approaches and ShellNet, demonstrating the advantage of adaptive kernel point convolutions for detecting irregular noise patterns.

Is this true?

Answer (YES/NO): NO